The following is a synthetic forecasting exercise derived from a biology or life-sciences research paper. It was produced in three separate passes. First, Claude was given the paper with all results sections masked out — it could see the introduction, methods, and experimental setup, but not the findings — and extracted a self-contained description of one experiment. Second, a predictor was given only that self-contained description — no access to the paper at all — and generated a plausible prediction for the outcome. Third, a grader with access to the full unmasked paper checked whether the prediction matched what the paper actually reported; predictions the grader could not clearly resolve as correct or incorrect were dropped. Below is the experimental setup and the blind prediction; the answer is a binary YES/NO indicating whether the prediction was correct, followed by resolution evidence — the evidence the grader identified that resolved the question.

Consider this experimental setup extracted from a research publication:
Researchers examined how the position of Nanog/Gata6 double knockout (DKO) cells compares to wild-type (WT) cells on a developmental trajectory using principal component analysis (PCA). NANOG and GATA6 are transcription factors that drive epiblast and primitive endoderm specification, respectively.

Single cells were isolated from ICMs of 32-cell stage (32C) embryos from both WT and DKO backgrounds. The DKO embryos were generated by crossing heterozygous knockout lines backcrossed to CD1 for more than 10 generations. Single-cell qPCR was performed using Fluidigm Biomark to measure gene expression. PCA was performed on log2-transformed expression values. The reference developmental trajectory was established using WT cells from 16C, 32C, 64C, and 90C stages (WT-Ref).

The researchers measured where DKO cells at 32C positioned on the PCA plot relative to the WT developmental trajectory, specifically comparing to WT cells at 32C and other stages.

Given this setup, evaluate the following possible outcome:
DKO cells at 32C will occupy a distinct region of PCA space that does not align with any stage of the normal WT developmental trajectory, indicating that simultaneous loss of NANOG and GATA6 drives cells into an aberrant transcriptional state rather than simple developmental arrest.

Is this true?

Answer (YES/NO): NO